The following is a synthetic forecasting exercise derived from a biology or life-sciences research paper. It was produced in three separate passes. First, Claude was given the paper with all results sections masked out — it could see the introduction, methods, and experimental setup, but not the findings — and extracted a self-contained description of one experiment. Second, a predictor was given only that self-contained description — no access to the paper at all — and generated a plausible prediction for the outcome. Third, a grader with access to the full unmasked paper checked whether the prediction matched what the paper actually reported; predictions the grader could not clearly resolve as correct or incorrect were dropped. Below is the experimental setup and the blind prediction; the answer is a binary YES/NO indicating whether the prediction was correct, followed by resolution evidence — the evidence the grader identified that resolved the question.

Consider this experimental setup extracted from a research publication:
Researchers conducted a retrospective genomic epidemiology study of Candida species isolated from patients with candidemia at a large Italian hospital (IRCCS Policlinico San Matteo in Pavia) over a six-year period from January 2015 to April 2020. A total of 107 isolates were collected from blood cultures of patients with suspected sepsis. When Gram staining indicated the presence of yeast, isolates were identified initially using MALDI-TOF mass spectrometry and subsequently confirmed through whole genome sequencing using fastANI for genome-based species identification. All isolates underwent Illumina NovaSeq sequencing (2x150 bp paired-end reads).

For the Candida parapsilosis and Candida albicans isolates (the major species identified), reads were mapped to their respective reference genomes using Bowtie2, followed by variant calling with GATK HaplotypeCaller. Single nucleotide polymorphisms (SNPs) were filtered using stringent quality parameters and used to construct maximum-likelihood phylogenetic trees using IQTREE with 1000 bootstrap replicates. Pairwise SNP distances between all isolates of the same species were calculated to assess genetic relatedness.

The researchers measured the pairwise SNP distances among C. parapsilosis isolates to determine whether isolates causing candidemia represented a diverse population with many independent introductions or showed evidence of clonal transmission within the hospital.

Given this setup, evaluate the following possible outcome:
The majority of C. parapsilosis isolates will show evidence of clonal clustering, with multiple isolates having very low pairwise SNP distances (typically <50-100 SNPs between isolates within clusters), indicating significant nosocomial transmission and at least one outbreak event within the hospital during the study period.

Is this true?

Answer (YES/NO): YES